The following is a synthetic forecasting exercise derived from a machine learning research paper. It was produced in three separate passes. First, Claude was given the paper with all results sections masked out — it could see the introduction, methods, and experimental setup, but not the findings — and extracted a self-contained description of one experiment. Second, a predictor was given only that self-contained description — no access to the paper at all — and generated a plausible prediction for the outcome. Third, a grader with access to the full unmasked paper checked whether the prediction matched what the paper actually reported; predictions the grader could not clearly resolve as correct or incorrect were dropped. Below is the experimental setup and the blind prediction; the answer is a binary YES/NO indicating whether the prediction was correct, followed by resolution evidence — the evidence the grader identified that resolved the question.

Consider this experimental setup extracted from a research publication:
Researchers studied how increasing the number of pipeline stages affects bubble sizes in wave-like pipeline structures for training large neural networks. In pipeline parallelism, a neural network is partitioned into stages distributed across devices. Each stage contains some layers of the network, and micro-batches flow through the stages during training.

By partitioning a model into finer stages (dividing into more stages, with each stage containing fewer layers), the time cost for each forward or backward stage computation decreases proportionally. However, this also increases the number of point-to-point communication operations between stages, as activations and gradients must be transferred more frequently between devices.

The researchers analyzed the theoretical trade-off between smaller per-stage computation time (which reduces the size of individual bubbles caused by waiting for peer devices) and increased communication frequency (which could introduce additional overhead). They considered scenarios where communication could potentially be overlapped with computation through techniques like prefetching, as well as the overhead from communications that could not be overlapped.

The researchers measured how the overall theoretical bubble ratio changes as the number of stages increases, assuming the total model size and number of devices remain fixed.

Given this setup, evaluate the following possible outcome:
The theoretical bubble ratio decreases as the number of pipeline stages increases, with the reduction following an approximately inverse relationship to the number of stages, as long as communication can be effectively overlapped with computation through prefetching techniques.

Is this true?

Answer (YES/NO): YES